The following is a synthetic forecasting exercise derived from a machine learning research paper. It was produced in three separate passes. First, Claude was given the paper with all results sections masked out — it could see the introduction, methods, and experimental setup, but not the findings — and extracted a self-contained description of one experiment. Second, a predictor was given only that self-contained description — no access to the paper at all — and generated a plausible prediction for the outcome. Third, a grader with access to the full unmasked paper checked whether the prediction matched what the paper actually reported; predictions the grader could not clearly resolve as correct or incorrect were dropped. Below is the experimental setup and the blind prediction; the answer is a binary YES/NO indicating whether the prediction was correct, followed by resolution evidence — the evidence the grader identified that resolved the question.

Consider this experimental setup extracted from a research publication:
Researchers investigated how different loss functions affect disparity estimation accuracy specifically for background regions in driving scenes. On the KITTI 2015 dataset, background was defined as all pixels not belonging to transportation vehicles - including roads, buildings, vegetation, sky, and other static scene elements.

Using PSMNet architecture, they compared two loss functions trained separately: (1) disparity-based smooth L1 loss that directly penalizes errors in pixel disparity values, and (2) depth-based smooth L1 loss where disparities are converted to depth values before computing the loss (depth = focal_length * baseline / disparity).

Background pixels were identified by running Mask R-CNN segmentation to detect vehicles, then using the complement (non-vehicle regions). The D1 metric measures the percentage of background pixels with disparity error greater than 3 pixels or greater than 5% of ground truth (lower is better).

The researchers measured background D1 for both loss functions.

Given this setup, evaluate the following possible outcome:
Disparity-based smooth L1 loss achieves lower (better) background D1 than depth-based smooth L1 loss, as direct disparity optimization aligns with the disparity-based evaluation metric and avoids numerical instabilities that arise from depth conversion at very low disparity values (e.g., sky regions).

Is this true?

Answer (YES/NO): YES